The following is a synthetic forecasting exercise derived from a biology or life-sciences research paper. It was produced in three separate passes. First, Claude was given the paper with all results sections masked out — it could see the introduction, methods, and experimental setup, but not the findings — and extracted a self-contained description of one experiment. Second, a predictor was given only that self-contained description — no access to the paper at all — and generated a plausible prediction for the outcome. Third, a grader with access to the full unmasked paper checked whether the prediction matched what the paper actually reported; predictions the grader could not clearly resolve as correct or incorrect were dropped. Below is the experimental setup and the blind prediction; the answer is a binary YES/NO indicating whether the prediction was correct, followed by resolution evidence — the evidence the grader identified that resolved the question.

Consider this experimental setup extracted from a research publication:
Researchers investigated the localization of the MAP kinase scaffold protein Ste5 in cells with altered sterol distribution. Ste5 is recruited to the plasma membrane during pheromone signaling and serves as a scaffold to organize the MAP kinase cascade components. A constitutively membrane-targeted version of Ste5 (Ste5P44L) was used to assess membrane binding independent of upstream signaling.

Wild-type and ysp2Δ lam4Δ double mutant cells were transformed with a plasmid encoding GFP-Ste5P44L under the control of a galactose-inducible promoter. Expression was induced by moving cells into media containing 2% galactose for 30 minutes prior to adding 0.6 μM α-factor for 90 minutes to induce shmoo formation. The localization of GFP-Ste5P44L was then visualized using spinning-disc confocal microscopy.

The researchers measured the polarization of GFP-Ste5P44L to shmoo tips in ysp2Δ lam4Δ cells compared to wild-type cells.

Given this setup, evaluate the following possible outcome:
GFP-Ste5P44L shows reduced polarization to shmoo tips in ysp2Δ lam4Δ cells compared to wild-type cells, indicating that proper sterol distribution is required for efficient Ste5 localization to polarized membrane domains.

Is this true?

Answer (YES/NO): YES